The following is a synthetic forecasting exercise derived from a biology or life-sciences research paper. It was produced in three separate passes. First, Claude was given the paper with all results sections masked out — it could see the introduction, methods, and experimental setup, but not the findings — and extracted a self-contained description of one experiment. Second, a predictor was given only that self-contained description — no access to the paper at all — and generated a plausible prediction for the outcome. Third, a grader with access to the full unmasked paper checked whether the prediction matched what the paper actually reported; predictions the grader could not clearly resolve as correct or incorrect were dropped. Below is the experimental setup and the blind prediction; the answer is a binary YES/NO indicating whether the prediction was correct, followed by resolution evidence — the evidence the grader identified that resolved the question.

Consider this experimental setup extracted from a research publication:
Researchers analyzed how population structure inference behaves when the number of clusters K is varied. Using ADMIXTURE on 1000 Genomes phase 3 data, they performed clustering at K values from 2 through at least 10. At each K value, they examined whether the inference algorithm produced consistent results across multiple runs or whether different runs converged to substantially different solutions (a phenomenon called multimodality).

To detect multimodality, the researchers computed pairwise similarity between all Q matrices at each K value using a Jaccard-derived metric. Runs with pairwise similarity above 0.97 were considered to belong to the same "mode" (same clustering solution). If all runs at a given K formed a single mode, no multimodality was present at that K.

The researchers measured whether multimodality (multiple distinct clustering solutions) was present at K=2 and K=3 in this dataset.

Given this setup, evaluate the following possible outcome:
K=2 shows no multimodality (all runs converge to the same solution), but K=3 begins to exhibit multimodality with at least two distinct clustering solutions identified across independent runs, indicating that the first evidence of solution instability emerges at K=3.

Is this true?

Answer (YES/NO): NO